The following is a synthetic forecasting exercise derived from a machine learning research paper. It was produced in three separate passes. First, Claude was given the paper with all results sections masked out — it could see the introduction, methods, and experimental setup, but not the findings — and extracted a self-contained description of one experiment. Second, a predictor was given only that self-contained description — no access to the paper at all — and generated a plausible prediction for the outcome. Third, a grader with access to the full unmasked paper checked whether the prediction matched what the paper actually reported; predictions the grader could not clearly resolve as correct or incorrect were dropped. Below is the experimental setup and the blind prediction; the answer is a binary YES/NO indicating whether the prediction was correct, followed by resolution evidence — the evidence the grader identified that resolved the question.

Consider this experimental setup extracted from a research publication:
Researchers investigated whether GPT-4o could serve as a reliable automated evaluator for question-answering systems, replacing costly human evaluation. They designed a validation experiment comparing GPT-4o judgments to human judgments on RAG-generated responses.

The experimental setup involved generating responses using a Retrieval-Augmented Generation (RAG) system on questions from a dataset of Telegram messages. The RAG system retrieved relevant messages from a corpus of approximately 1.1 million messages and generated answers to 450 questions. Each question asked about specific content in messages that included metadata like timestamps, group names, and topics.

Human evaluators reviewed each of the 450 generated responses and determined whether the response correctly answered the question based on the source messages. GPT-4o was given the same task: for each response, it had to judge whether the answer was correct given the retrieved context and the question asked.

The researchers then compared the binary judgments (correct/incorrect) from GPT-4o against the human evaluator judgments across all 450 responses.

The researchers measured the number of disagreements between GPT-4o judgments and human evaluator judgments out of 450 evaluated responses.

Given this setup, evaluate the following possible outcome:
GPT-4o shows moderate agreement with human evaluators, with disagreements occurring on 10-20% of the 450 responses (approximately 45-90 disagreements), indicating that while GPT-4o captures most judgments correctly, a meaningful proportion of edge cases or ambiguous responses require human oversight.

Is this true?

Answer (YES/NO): NO